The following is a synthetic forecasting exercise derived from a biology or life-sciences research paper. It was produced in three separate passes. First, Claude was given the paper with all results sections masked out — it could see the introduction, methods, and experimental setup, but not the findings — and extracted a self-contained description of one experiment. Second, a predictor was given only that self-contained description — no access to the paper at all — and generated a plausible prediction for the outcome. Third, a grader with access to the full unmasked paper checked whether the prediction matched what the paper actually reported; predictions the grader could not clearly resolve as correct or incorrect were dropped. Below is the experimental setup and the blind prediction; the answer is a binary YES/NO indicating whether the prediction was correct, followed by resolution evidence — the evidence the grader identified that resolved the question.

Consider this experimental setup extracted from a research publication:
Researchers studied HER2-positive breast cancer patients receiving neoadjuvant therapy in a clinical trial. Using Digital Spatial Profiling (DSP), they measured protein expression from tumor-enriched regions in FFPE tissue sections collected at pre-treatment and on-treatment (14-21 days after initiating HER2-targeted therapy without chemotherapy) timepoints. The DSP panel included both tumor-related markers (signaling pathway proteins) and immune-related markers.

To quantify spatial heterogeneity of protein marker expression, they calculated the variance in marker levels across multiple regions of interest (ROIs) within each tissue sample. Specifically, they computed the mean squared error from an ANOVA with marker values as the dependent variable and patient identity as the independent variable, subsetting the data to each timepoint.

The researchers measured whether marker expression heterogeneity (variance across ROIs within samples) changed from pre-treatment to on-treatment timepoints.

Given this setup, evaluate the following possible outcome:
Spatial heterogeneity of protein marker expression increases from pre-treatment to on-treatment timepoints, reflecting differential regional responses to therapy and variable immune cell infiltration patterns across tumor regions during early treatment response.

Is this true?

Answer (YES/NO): YES